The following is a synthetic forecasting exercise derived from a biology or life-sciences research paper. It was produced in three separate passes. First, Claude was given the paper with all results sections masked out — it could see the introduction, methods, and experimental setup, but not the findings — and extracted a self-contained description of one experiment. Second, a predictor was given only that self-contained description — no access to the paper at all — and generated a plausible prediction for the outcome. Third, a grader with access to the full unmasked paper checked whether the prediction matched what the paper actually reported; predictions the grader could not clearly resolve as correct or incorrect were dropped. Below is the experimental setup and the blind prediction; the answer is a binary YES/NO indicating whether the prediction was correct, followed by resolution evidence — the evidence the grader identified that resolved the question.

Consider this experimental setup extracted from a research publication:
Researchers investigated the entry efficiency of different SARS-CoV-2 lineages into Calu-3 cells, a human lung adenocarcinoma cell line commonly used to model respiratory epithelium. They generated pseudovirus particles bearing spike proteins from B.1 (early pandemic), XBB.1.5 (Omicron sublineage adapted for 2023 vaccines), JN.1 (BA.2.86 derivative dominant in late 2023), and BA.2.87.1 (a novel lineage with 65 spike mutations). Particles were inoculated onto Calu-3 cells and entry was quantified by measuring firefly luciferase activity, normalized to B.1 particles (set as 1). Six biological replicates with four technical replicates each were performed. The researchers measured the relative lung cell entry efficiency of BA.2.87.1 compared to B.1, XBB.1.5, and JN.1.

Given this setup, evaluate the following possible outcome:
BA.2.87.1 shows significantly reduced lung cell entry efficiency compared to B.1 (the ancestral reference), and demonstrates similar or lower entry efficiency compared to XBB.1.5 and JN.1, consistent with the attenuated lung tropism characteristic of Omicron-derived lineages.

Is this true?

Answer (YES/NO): YES